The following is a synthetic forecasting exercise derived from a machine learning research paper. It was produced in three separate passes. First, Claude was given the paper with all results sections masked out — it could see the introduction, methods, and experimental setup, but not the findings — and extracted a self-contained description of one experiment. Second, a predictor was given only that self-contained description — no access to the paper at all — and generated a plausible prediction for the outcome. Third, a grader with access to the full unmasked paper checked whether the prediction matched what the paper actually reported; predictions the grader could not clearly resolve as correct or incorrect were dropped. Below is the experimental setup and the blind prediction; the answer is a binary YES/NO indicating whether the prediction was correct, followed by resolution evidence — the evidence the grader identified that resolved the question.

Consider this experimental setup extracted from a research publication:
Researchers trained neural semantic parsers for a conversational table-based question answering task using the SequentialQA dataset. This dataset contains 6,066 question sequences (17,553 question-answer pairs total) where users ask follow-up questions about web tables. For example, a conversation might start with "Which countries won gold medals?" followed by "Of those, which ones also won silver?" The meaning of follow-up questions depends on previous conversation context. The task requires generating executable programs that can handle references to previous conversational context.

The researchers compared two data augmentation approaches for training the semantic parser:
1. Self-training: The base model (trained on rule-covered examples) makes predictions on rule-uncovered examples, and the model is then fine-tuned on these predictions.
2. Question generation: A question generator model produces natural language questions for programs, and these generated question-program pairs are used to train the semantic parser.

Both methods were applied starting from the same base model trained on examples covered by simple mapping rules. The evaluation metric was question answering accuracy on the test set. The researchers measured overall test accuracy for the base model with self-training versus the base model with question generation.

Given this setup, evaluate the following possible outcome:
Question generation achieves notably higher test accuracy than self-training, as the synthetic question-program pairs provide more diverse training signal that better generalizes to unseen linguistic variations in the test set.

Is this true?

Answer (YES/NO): NO